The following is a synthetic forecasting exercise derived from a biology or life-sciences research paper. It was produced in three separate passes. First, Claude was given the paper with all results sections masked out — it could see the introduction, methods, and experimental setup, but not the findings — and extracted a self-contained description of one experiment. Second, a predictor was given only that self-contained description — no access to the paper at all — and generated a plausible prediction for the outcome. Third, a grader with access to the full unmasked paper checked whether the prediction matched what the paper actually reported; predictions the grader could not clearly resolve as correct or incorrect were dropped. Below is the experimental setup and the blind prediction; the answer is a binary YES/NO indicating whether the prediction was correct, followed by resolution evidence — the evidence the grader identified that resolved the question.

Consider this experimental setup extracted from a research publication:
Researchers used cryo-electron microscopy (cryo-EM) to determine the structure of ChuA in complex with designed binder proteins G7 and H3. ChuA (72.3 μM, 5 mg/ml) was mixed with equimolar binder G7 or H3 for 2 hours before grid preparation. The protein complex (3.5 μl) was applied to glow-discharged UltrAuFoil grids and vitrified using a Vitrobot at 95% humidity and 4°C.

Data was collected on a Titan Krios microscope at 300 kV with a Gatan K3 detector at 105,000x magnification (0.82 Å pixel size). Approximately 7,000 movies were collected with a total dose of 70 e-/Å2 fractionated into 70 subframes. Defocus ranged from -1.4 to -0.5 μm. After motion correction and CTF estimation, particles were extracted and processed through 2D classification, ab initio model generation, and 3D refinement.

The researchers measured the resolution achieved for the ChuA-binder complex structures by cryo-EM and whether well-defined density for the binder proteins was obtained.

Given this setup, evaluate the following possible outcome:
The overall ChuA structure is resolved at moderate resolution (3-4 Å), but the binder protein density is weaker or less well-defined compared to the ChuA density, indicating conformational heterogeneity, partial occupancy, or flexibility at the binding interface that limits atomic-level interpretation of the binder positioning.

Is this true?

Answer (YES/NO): NO